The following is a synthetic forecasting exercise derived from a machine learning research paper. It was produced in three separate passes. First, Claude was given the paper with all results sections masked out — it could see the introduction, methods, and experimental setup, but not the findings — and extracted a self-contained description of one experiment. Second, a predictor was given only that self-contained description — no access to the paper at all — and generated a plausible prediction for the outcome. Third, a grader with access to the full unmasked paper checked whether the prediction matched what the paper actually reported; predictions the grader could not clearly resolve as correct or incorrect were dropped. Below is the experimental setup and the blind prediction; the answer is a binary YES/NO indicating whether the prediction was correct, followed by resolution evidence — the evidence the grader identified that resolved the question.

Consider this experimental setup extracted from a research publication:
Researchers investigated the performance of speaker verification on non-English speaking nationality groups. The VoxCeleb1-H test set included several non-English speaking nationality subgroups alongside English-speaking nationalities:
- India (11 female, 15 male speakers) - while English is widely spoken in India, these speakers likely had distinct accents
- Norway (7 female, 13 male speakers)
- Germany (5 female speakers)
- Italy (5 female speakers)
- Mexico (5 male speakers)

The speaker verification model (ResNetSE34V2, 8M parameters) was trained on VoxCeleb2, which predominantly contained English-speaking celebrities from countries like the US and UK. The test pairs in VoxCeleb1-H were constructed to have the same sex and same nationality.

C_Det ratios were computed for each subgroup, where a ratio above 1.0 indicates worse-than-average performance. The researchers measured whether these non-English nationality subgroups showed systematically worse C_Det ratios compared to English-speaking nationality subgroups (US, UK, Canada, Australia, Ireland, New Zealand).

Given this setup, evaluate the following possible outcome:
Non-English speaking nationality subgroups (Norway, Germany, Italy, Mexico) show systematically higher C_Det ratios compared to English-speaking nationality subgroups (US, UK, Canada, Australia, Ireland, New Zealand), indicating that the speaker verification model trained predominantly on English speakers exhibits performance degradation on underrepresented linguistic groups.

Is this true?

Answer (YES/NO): NO